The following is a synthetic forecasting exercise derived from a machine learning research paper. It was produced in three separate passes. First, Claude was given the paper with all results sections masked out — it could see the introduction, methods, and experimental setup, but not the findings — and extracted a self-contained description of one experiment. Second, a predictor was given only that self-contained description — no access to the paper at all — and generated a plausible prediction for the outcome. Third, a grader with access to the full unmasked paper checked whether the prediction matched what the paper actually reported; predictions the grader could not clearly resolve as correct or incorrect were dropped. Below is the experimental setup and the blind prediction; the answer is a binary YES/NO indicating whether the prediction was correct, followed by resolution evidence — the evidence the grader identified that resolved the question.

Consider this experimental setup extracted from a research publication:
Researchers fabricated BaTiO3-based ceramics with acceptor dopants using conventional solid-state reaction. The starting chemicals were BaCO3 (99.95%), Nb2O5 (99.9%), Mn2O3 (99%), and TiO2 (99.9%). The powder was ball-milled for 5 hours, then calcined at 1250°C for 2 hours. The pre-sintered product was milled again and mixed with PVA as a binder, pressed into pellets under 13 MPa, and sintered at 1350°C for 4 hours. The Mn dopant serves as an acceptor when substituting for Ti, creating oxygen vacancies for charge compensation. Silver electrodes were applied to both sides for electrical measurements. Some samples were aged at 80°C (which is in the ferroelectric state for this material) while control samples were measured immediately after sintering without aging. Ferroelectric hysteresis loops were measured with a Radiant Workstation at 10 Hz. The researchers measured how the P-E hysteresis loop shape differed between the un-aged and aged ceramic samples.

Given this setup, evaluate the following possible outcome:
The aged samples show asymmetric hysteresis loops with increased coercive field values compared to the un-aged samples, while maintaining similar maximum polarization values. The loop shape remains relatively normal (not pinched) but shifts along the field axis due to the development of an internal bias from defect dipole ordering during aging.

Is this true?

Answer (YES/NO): NO